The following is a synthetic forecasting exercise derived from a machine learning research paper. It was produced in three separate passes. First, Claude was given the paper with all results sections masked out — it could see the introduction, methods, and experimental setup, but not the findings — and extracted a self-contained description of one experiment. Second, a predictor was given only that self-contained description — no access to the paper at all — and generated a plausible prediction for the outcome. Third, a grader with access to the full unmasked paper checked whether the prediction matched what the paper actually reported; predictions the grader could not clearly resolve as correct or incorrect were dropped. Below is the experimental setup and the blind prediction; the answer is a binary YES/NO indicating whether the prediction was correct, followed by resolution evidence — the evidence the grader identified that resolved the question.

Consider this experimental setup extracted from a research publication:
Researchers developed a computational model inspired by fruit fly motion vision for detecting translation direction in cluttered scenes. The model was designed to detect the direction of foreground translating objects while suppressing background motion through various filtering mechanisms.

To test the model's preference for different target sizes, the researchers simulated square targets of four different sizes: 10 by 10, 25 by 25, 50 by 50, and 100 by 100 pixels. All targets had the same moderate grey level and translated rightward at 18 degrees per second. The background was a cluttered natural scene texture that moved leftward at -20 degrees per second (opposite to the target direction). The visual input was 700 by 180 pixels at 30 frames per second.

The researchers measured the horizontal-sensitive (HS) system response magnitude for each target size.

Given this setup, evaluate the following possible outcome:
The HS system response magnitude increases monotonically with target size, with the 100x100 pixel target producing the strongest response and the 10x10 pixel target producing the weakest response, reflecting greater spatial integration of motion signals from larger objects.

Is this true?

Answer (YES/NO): YES